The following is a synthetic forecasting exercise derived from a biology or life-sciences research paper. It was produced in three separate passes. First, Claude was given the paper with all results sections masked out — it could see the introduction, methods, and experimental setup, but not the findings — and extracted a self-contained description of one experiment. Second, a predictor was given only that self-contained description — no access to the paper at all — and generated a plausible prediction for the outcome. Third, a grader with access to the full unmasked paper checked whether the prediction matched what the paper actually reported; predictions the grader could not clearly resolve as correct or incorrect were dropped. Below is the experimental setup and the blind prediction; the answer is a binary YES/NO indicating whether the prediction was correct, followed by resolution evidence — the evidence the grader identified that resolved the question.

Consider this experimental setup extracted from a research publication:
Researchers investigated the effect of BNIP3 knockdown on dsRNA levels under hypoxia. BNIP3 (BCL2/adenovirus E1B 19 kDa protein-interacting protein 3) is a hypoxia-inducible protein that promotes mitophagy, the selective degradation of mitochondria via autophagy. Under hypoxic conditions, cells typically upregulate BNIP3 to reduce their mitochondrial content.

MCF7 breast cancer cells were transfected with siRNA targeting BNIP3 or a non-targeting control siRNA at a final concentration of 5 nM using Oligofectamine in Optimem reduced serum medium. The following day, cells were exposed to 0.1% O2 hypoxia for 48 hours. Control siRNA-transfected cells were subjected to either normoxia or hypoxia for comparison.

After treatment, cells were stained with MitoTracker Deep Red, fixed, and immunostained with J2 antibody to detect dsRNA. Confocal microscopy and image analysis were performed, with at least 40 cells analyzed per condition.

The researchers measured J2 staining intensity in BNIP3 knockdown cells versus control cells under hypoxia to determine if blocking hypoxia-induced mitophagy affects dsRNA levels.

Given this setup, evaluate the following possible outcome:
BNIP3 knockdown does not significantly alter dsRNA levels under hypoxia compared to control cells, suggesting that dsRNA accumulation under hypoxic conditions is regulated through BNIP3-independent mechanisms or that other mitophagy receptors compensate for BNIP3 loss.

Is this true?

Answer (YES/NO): YES